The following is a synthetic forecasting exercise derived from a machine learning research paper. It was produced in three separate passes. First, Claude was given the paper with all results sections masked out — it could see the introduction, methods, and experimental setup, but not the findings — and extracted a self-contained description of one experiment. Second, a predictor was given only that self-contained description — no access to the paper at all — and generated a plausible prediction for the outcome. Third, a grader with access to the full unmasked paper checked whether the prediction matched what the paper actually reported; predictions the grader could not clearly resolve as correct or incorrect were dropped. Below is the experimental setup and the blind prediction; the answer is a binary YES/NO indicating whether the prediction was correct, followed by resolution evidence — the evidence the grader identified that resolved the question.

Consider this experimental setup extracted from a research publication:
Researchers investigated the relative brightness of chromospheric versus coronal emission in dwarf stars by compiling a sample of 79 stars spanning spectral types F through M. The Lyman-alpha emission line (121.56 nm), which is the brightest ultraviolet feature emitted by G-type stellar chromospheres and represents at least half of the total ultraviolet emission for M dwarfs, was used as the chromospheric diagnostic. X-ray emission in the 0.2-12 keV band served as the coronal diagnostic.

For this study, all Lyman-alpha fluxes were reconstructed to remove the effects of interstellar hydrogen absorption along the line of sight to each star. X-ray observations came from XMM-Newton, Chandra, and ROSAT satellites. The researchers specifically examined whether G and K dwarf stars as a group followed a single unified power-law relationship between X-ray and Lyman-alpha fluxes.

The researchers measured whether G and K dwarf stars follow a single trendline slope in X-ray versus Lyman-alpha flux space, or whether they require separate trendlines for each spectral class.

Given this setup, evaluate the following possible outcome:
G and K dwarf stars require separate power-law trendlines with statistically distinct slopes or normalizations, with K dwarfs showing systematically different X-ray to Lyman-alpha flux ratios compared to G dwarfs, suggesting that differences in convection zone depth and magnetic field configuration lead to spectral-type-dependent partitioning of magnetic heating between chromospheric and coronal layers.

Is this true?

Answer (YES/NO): NO